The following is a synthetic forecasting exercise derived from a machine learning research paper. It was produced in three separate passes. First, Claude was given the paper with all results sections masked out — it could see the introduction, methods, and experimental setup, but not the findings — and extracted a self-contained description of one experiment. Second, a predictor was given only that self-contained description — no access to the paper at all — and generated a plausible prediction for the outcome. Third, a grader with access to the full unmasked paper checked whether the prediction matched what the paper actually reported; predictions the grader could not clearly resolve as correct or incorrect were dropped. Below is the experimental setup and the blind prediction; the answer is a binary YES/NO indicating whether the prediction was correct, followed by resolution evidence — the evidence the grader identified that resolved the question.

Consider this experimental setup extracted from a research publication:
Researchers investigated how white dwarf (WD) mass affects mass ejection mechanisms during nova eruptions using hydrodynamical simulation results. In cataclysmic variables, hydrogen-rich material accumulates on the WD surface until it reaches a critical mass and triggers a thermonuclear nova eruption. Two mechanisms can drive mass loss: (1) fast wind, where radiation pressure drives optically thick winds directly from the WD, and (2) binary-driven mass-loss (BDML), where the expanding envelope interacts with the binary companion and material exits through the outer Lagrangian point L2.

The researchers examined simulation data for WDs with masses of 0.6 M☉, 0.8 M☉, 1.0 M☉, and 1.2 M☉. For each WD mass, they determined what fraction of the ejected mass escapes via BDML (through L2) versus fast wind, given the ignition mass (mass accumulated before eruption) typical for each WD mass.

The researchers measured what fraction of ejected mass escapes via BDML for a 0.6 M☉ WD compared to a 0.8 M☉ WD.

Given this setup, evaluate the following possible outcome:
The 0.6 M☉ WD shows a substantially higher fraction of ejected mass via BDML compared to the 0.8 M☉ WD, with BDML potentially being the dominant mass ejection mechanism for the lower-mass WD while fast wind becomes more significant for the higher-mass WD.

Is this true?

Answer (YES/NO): YES